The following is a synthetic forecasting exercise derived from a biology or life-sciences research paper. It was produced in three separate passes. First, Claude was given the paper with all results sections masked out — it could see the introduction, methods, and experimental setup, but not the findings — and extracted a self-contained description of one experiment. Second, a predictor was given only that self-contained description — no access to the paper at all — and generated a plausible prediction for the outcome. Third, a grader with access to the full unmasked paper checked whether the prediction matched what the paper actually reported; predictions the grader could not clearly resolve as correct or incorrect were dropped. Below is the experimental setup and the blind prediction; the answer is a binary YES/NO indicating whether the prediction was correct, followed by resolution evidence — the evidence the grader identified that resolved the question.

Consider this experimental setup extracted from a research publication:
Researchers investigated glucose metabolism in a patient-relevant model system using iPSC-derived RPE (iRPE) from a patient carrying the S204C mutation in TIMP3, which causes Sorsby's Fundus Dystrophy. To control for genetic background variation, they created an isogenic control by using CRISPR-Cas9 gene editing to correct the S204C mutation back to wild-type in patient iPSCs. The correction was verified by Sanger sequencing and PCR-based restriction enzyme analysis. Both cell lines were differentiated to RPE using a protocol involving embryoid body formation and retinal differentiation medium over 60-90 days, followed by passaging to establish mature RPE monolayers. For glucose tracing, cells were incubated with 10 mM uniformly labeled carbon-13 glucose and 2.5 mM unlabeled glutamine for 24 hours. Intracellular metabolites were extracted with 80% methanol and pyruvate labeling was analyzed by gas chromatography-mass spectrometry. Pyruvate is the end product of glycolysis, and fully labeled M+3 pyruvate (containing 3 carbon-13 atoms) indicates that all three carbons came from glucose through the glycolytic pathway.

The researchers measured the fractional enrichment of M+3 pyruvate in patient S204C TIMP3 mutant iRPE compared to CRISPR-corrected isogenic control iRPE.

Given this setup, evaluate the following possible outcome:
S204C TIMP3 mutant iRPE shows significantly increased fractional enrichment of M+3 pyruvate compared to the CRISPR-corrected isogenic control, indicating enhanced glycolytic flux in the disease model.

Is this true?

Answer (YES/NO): NO